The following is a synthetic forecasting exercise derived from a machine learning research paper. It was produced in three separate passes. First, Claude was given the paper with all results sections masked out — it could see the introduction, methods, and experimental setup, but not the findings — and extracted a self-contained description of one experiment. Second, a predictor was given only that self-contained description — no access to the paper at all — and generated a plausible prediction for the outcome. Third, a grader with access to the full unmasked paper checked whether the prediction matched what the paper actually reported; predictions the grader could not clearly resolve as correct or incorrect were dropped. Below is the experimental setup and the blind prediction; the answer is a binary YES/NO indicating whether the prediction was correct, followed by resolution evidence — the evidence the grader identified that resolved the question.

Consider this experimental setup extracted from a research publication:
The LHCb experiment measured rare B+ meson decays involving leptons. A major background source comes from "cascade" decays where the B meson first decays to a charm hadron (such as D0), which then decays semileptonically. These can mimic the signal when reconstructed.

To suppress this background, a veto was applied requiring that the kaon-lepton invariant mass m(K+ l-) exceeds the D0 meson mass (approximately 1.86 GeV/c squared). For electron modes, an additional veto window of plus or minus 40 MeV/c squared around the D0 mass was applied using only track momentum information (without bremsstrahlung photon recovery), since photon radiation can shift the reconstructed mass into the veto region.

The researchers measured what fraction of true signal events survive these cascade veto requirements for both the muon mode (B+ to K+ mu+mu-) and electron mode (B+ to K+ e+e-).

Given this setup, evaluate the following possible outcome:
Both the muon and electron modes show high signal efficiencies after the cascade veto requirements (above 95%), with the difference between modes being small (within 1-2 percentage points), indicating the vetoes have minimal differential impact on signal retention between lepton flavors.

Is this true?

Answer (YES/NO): NO